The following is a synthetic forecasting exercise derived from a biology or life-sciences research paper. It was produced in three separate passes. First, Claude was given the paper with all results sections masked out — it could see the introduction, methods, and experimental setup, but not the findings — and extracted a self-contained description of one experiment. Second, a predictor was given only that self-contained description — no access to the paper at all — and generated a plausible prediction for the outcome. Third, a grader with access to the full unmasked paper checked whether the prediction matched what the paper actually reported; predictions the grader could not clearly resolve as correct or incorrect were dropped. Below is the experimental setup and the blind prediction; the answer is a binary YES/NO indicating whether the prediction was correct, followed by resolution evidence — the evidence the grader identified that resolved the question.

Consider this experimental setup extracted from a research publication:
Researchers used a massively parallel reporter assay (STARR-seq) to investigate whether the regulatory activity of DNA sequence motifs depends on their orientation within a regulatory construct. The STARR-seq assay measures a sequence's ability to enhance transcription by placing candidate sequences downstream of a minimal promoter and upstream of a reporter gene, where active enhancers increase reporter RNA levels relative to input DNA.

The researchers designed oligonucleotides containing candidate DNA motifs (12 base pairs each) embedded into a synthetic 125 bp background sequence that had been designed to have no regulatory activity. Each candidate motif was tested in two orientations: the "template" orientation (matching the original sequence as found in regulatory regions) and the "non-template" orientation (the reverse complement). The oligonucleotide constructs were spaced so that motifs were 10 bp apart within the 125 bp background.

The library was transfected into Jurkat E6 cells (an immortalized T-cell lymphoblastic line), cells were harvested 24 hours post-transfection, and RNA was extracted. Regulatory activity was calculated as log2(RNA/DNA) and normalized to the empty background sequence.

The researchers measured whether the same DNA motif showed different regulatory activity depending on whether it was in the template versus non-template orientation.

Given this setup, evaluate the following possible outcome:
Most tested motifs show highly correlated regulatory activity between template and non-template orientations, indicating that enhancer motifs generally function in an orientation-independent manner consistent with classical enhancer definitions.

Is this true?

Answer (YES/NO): NO